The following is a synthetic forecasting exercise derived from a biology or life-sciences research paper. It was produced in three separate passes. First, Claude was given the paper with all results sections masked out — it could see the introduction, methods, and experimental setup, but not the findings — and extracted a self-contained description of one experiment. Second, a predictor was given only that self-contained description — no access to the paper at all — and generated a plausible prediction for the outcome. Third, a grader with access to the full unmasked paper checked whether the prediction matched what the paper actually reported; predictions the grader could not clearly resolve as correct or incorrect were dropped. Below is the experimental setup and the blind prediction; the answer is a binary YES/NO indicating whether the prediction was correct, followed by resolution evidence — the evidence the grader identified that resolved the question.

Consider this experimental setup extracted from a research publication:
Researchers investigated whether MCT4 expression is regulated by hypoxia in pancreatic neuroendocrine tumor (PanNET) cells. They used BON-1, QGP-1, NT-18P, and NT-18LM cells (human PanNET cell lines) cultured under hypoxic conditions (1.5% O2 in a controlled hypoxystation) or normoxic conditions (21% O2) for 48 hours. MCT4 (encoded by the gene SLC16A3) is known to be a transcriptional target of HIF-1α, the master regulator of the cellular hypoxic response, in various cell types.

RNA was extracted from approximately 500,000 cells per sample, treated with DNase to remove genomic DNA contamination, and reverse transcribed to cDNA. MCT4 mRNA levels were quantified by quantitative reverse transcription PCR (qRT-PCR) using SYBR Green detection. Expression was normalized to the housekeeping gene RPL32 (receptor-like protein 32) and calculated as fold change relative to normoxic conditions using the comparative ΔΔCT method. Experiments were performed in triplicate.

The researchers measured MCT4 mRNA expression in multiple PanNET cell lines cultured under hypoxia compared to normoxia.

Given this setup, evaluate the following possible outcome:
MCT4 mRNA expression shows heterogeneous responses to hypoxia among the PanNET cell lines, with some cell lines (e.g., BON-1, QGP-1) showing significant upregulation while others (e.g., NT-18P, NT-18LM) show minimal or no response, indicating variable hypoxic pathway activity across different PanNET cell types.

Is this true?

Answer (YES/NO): NO